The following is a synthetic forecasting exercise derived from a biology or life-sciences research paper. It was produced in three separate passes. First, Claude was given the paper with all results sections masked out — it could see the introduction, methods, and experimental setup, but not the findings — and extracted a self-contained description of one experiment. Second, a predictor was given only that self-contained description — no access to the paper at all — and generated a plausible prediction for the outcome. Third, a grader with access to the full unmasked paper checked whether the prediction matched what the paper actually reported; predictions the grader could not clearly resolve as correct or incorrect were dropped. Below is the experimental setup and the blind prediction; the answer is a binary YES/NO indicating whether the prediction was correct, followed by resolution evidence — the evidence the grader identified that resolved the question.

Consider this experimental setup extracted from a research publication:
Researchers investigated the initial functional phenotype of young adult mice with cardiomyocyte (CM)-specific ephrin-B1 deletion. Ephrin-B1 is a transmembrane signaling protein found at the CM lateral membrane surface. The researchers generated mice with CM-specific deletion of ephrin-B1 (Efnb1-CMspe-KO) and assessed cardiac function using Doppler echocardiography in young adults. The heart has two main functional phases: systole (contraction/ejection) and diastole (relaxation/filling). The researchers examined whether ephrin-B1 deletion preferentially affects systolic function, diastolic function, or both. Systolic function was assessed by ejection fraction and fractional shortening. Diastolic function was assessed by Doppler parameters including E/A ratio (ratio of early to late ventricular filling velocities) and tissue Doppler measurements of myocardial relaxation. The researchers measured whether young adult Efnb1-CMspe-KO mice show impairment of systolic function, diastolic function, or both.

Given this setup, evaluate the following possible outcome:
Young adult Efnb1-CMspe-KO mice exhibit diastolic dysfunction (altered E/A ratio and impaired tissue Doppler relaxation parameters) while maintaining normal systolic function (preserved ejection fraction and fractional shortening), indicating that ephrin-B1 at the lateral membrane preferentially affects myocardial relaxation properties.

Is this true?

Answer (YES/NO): NO